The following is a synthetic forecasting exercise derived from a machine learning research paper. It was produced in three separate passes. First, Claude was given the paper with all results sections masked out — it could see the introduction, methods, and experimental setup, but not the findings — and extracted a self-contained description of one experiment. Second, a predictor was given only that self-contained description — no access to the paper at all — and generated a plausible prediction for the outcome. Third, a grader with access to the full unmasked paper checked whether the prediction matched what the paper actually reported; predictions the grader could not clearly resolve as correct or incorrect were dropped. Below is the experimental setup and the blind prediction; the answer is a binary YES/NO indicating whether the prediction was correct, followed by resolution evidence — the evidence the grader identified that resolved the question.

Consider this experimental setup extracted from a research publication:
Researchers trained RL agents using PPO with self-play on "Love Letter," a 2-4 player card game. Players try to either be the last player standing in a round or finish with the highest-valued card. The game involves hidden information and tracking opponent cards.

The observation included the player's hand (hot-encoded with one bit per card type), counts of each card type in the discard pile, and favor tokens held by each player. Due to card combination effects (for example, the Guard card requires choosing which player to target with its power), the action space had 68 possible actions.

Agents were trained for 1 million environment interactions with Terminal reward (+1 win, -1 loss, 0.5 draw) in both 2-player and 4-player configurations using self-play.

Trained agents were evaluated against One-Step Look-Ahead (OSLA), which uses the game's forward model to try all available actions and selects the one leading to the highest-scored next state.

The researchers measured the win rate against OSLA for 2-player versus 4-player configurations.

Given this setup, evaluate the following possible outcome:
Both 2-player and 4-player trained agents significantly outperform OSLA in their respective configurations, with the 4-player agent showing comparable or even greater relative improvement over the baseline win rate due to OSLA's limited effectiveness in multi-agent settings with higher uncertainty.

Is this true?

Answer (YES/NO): NO